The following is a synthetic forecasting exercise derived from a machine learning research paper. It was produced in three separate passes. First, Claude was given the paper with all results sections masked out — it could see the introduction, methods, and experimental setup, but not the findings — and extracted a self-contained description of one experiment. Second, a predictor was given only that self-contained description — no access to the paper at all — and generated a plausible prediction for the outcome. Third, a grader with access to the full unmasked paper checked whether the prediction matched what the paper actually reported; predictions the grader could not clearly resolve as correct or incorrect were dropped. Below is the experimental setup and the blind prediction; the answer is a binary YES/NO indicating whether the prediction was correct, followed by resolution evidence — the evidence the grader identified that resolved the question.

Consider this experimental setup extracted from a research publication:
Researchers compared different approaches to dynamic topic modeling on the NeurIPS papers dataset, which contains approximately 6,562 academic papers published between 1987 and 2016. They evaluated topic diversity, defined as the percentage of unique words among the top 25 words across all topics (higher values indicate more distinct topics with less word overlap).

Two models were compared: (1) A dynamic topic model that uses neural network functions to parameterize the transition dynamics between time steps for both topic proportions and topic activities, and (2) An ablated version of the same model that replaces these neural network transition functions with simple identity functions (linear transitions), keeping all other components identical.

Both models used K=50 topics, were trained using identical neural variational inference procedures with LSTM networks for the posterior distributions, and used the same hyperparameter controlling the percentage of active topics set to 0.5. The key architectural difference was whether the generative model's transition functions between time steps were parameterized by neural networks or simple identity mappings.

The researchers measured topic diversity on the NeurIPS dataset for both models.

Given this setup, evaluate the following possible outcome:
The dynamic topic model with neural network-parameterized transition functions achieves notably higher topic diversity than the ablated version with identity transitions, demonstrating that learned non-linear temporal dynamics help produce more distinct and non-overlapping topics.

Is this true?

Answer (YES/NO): NO